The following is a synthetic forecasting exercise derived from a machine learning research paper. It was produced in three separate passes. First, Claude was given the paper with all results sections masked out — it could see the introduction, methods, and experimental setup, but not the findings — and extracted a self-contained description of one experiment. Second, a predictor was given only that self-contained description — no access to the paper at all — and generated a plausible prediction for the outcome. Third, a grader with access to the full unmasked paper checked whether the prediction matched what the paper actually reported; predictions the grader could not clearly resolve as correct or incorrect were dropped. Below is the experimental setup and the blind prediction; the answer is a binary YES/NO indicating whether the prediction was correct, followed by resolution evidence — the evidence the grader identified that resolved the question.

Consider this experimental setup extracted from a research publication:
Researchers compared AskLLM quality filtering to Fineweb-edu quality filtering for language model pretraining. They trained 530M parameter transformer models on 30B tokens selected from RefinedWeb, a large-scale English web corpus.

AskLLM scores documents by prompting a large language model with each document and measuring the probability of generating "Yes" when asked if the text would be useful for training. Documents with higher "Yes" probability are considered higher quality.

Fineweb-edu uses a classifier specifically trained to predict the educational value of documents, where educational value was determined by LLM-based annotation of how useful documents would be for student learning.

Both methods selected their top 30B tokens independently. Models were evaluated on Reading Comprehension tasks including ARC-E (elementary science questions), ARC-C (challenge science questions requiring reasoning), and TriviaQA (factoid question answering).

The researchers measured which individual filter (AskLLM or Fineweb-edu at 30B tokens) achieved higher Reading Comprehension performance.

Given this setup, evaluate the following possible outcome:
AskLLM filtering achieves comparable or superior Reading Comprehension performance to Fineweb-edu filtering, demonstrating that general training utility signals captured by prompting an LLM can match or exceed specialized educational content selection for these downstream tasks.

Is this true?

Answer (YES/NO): NO